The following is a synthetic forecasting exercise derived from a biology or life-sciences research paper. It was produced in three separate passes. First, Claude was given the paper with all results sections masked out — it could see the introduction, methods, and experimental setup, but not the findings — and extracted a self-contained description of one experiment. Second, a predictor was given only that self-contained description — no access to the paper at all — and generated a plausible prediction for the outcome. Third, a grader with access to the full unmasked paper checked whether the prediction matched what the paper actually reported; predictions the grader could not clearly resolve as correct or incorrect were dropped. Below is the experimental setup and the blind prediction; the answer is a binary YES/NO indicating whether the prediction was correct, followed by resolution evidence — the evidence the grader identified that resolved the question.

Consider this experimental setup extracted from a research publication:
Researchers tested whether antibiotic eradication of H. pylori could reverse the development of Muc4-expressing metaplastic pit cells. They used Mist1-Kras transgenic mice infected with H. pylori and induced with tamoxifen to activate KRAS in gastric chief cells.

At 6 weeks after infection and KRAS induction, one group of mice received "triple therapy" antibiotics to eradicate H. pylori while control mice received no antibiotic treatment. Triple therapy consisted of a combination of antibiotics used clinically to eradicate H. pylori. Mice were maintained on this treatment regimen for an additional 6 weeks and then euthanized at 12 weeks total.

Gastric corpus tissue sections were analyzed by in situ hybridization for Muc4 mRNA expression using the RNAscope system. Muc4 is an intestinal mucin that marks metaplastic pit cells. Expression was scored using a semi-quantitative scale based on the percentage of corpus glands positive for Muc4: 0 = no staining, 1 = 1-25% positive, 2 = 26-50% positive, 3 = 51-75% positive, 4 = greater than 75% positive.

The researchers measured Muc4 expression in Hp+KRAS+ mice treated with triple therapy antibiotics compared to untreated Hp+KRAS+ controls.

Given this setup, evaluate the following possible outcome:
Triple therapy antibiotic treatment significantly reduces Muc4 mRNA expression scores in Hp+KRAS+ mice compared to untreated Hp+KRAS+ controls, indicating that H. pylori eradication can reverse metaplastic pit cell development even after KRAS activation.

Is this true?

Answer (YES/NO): YES